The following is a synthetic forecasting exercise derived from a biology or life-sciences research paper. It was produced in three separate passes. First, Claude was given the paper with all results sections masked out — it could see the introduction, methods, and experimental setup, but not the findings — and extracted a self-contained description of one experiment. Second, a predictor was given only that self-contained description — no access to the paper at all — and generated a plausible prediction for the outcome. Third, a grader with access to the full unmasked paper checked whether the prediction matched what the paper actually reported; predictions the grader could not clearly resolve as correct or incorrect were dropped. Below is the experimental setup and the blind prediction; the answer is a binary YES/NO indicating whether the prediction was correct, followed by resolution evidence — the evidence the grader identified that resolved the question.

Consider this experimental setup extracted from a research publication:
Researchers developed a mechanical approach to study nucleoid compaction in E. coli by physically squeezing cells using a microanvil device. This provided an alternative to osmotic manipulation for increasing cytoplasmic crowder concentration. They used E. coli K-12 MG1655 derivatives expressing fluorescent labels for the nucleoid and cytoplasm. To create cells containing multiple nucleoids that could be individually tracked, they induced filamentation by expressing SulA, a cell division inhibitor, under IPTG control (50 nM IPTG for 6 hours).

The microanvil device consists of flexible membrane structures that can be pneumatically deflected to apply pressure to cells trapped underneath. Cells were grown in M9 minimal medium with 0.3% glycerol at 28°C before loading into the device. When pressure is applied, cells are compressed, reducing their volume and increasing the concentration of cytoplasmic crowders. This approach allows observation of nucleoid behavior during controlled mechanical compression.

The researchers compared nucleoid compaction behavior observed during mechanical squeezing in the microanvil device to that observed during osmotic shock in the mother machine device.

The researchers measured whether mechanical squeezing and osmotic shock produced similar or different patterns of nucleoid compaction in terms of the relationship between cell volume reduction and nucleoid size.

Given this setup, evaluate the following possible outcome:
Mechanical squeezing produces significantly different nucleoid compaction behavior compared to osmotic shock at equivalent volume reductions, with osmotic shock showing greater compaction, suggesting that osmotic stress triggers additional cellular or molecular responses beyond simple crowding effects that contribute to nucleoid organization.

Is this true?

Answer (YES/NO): NO